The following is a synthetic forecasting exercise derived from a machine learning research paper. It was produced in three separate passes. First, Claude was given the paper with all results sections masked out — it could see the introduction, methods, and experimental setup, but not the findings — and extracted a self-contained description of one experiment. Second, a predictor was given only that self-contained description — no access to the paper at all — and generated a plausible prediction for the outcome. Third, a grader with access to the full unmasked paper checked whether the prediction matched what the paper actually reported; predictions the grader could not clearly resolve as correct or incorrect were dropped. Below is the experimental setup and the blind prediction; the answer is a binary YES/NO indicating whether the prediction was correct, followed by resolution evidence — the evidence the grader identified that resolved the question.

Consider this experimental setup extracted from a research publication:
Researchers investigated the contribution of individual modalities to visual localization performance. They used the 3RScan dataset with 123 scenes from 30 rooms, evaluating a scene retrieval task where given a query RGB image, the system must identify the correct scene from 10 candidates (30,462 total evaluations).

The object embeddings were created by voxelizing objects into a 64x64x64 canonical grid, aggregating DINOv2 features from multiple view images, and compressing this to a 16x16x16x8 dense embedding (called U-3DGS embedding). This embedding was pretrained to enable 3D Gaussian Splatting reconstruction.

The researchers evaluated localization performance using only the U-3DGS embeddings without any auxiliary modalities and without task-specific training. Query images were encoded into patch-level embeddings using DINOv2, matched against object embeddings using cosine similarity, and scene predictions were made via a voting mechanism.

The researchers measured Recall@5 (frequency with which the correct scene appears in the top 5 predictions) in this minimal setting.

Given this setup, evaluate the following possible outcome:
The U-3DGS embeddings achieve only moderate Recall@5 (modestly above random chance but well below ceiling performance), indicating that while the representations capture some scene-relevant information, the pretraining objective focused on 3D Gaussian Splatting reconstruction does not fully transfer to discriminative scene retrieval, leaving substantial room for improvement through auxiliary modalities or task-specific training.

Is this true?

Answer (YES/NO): NO